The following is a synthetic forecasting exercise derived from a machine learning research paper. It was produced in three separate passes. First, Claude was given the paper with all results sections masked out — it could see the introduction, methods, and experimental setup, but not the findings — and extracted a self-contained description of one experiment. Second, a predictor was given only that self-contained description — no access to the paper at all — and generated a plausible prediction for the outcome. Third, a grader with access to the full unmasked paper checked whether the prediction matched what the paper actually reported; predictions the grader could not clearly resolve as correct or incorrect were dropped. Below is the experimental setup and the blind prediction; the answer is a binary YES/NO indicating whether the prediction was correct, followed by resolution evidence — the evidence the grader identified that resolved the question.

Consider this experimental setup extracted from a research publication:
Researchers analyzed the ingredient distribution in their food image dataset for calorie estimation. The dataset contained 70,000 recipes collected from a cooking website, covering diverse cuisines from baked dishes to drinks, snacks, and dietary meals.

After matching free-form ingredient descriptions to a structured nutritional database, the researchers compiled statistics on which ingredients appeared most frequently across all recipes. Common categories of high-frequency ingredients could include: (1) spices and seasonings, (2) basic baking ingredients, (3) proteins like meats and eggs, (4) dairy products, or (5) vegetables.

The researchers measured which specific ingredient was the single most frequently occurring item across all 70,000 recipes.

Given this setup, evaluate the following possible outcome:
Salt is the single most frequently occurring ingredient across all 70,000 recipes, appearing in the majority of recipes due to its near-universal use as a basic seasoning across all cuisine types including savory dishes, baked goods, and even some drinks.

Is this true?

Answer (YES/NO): YES